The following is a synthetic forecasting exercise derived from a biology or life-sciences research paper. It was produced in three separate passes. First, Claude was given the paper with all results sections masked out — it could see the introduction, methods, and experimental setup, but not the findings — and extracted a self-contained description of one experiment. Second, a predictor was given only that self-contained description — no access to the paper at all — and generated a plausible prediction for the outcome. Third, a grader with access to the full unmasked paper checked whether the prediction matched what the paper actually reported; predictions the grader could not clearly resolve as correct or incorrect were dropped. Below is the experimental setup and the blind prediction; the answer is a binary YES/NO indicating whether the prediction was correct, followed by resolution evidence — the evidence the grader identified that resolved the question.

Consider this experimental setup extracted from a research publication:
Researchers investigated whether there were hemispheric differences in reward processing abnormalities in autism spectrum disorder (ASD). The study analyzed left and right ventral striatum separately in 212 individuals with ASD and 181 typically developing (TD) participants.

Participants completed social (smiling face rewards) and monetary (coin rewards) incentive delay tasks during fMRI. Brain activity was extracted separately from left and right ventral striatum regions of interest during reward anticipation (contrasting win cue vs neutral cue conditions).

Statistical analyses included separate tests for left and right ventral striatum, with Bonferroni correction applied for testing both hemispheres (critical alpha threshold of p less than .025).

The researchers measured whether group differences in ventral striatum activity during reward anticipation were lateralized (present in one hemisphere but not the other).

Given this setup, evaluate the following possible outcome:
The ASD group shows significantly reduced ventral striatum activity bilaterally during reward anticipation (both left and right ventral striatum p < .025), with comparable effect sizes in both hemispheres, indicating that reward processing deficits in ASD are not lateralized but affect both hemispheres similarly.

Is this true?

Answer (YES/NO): YES